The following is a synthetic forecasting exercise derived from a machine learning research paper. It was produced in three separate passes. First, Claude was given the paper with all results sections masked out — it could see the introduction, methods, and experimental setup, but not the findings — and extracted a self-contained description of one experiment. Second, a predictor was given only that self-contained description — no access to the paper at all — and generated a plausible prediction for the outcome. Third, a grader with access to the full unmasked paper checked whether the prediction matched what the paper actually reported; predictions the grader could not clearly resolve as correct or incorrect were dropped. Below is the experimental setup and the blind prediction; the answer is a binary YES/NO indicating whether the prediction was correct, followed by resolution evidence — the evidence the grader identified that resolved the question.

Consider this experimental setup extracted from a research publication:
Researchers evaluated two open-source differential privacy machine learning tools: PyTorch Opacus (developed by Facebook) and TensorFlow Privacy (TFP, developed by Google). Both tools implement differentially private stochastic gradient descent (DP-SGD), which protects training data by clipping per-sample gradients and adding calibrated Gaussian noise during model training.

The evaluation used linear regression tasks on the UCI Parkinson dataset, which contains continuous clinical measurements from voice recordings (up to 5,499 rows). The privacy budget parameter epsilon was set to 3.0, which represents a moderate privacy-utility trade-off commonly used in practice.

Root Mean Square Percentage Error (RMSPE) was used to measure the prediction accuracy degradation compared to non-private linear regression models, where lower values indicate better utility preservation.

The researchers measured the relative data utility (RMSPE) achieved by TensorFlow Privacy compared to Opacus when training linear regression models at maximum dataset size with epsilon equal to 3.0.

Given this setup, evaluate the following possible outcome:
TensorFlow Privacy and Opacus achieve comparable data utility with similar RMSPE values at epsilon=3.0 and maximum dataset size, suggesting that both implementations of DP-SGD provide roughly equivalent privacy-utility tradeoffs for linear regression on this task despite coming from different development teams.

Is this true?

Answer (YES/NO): NO